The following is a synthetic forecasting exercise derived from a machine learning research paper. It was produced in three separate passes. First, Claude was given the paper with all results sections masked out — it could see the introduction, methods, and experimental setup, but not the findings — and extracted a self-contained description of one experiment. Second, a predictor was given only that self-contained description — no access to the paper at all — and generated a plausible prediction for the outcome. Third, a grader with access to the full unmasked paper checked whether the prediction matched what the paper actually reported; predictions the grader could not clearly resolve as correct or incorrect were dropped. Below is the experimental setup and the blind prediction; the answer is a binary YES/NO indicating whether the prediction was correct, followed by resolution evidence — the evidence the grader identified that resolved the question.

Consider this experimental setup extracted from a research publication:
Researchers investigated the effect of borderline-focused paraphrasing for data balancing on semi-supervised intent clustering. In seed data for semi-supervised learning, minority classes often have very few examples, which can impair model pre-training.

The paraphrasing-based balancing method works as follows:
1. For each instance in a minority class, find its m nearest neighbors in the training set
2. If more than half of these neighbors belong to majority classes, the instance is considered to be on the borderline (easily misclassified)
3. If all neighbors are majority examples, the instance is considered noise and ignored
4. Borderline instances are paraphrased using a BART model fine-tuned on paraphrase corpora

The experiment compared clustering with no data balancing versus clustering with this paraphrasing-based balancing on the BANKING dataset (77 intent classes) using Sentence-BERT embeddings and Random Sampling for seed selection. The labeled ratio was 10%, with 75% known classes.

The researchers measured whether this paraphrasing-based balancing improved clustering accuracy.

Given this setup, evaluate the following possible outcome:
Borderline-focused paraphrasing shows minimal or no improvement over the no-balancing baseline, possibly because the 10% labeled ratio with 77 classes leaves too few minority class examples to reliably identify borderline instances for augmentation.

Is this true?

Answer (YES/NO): NO